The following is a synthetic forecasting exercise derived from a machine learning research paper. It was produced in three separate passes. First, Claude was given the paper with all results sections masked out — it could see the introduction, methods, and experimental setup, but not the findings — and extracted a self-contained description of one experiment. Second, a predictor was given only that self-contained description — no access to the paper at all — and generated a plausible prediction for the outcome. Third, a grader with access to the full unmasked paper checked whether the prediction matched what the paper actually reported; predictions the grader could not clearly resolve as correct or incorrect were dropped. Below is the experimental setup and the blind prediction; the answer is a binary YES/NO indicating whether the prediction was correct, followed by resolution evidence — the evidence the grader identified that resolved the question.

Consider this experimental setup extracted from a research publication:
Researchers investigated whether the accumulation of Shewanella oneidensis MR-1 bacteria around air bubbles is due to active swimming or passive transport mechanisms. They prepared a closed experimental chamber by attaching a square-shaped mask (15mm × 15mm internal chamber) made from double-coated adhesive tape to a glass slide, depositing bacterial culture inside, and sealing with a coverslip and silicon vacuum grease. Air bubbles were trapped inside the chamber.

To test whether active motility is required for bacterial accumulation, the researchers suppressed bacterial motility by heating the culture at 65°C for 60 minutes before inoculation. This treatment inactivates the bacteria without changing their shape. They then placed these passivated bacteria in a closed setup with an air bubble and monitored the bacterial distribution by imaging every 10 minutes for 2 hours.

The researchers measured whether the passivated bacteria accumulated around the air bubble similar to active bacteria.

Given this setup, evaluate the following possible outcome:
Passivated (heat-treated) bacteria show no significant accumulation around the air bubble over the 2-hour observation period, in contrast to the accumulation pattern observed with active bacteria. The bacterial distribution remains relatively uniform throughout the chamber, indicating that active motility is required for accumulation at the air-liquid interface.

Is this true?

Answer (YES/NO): YES